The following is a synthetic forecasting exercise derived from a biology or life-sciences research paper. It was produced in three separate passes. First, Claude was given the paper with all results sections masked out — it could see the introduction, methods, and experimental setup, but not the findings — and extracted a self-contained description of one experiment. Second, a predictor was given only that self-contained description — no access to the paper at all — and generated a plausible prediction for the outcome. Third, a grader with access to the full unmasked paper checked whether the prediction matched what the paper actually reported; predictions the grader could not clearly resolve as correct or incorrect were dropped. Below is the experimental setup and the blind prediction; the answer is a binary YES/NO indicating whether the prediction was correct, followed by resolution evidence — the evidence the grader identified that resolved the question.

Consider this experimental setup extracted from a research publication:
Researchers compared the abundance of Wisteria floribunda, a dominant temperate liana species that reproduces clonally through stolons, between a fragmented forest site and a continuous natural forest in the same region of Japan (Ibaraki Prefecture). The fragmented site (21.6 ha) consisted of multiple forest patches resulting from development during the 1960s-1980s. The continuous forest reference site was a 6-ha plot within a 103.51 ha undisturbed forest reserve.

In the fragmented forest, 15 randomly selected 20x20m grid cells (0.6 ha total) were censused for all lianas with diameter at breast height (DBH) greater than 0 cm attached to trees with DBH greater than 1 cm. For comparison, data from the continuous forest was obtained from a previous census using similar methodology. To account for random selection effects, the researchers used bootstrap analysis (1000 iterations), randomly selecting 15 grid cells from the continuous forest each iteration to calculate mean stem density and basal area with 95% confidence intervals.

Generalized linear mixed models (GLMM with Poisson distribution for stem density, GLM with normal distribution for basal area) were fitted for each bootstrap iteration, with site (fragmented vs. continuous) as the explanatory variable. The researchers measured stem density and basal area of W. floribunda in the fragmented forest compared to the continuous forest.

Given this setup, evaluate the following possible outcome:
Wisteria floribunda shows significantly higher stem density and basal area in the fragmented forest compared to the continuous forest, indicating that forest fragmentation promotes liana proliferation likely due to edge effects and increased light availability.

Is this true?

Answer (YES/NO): NO